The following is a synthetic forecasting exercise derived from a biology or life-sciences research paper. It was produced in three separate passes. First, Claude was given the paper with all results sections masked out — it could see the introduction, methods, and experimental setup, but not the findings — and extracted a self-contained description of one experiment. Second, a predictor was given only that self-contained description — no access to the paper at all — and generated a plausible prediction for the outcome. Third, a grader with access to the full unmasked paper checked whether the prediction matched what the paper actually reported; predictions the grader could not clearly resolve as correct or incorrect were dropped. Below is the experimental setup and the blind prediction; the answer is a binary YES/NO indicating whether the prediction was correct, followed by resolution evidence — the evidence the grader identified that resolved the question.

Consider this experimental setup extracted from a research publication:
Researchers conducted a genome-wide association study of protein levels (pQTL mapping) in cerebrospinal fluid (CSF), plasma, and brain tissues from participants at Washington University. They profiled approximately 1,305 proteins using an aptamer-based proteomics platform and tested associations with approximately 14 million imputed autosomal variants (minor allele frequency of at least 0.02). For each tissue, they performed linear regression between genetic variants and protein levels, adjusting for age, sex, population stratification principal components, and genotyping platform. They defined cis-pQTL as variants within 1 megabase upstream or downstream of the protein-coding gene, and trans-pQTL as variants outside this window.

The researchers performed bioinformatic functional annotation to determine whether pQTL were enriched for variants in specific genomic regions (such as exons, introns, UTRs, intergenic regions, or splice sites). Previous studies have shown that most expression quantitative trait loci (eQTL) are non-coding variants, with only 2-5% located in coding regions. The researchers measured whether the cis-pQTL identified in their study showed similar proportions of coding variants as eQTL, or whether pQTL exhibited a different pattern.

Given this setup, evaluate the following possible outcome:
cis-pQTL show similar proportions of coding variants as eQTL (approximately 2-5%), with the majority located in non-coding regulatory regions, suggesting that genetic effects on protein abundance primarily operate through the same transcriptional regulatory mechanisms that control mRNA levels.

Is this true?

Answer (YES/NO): NO